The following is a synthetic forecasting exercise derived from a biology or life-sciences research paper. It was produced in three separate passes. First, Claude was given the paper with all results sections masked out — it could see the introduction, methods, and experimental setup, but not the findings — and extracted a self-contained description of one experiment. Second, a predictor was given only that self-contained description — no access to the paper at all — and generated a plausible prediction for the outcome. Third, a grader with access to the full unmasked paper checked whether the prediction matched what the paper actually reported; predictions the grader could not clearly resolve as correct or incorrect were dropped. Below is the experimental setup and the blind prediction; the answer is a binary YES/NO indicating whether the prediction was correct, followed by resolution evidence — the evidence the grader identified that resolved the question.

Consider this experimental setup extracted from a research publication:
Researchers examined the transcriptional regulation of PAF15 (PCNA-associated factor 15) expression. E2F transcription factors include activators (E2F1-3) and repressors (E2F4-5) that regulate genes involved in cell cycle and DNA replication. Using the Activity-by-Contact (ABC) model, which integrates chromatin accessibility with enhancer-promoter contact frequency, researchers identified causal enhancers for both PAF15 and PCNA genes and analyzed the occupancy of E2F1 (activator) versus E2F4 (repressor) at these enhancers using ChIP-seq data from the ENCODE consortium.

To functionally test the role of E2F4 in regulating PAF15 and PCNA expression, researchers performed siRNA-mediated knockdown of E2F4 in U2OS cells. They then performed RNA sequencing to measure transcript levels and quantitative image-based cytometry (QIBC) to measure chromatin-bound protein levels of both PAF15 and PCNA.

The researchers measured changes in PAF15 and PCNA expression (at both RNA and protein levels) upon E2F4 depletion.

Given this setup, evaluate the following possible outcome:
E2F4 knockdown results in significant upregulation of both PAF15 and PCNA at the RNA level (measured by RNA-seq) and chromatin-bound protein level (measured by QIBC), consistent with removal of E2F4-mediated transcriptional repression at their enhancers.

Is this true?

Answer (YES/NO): NO